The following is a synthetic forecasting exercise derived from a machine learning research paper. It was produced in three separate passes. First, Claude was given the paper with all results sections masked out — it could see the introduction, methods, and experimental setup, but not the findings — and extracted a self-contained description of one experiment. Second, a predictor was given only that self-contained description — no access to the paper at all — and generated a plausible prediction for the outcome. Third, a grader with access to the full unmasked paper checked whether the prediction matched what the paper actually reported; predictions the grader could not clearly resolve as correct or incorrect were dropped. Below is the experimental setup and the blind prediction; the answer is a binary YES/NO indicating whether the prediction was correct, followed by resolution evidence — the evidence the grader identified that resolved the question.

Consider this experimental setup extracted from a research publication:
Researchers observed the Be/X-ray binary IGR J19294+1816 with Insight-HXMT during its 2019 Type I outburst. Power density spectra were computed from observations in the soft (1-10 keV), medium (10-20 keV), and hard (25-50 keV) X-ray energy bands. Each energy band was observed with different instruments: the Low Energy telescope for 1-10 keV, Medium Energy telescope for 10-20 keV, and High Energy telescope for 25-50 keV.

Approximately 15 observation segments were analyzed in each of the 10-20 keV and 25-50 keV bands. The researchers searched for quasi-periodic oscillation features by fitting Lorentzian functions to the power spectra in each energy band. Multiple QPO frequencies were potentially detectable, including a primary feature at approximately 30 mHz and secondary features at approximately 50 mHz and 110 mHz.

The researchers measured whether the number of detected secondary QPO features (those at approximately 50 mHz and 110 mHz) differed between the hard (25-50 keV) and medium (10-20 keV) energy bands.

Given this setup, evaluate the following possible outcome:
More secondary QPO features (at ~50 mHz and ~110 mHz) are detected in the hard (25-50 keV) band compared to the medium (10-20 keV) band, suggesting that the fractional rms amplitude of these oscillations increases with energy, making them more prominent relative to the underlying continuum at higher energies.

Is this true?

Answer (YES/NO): YES